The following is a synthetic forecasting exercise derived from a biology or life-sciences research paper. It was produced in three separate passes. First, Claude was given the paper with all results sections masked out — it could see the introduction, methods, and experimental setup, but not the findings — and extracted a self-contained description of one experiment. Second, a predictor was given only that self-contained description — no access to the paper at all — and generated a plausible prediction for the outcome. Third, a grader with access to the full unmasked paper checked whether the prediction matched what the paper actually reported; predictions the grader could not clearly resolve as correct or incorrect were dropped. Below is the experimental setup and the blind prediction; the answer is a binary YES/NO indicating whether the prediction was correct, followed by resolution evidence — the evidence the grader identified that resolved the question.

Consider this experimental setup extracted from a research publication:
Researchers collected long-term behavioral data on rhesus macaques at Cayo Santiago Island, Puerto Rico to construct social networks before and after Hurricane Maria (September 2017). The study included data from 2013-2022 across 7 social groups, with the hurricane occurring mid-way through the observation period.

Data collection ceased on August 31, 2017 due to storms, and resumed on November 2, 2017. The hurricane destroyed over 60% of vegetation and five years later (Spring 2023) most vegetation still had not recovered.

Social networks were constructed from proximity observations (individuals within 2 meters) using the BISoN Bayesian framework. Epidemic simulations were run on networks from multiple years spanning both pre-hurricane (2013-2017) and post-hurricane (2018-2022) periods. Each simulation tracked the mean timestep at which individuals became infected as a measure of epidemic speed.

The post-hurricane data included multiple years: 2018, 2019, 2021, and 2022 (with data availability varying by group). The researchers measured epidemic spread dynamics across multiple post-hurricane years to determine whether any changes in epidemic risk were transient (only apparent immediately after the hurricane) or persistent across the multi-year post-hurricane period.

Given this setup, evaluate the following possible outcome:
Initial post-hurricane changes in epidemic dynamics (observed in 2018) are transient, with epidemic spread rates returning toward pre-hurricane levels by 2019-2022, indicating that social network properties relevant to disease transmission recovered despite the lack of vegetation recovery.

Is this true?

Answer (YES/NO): NO